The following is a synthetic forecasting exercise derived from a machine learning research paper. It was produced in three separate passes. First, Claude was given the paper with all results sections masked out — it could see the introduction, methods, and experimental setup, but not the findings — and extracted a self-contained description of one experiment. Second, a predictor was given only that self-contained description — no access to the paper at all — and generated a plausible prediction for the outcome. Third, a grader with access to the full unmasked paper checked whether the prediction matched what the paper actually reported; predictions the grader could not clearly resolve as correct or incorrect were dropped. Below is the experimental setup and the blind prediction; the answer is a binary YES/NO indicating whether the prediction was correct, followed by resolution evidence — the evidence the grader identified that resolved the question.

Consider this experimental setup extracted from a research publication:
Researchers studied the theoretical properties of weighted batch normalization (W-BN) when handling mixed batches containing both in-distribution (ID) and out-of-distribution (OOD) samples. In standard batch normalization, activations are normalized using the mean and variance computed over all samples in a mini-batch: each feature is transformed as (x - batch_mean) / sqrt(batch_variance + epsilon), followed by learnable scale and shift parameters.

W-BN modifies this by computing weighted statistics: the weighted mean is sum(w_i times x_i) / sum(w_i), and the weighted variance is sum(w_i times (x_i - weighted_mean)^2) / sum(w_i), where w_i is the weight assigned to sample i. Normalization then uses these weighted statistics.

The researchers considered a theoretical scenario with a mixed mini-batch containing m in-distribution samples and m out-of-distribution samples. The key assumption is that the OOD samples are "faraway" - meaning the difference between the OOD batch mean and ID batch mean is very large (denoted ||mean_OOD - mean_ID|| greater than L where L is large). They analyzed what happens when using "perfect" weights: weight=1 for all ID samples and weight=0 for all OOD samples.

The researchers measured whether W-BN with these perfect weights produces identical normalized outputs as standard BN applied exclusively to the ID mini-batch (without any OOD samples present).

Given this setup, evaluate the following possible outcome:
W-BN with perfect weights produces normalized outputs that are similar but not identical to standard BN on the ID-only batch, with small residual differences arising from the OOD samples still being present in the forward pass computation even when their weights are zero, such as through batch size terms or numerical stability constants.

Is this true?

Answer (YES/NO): NO